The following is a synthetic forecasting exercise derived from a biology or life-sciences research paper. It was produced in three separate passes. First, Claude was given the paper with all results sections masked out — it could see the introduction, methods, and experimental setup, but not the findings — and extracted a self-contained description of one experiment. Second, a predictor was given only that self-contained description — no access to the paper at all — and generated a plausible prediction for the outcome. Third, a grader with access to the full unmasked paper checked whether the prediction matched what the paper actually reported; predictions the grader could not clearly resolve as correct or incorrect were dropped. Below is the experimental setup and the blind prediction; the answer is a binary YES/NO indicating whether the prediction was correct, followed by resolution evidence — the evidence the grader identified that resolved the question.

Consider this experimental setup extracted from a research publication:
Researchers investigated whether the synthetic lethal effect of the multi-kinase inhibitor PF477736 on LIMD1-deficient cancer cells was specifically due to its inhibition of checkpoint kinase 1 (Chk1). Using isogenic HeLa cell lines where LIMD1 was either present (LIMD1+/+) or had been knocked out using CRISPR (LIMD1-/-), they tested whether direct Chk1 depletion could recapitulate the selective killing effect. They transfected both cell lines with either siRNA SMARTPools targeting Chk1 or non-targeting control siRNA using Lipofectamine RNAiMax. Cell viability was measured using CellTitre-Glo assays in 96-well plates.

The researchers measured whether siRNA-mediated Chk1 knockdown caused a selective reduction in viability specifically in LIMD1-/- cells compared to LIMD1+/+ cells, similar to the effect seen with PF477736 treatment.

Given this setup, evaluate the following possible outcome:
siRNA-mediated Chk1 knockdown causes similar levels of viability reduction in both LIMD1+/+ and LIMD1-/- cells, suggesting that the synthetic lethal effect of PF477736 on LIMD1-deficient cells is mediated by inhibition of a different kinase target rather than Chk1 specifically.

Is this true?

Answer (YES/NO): YES